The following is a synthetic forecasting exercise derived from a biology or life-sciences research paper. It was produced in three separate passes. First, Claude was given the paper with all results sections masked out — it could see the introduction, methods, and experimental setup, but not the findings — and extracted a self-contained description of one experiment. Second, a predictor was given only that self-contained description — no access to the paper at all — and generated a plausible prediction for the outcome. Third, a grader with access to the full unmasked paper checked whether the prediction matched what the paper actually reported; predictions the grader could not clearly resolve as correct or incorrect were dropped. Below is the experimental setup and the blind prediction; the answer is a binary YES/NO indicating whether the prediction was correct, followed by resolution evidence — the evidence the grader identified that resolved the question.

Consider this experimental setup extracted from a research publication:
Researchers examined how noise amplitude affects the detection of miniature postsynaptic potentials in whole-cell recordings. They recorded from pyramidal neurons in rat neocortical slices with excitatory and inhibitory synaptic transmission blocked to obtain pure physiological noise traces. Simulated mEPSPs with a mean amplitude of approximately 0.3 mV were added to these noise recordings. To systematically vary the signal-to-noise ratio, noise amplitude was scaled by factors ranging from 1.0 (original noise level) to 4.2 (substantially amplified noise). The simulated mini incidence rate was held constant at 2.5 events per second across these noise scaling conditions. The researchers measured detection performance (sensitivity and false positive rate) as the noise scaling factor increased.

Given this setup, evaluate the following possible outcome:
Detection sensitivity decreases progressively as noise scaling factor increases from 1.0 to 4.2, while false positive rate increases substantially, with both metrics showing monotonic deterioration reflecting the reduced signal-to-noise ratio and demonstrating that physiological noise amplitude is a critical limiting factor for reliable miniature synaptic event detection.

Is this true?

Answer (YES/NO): NO